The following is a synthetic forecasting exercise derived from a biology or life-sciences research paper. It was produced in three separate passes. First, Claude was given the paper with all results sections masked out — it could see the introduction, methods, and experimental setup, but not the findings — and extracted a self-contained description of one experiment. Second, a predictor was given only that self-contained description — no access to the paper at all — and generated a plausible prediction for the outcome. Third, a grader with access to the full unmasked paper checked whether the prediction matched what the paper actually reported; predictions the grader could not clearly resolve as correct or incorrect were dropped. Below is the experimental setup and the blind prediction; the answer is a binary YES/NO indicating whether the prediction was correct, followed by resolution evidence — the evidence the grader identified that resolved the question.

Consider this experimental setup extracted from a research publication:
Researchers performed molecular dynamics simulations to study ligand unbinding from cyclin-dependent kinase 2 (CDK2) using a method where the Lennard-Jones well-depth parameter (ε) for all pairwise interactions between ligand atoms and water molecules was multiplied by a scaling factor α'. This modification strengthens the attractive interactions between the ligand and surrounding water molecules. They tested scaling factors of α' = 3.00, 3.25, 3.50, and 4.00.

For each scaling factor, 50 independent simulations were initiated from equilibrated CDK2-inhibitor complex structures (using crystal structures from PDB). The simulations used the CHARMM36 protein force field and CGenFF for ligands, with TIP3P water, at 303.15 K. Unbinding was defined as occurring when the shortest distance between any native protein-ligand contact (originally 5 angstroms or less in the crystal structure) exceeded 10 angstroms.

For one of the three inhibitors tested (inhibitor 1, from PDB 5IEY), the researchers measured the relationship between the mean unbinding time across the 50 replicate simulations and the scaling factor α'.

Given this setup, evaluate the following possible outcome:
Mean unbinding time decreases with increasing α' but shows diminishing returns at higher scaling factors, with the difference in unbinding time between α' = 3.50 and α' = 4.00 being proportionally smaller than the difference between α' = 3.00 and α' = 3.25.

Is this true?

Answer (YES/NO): NO